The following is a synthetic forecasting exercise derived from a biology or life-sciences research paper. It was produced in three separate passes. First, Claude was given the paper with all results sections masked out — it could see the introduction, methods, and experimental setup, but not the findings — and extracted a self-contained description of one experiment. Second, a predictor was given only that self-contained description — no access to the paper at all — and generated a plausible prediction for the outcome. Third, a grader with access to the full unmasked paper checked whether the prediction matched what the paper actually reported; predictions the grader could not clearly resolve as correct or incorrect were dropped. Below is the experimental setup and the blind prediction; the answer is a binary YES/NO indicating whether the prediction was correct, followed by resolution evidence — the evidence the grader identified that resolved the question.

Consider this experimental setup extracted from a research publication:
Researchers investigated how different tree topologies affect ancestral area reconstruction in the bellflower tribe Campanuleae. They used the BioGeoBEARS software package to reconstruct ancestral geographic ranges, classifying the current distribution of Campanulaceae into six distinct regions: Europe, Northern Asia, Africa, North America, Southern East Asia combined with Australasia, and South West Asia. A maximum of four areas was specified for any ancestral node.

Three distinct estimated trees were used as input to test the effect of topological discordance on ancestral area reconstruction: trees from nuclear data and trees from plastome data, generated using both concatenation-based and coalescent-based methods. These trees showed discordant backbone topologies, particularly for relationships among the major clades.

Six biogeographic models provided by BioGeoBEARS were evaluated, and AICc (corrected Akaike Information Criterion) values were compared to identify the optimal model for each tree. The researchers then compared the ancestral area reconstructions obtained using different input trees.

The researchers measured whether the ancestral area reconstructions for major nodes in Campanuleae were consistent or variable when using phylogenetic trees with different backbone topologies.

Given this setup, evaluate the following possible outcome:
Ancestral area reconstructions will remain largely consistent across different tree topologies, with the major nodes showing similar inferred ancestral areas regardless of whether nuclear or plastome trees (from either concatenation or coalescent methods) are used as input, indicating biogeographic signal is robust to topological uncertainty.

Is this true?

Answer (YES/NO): NO